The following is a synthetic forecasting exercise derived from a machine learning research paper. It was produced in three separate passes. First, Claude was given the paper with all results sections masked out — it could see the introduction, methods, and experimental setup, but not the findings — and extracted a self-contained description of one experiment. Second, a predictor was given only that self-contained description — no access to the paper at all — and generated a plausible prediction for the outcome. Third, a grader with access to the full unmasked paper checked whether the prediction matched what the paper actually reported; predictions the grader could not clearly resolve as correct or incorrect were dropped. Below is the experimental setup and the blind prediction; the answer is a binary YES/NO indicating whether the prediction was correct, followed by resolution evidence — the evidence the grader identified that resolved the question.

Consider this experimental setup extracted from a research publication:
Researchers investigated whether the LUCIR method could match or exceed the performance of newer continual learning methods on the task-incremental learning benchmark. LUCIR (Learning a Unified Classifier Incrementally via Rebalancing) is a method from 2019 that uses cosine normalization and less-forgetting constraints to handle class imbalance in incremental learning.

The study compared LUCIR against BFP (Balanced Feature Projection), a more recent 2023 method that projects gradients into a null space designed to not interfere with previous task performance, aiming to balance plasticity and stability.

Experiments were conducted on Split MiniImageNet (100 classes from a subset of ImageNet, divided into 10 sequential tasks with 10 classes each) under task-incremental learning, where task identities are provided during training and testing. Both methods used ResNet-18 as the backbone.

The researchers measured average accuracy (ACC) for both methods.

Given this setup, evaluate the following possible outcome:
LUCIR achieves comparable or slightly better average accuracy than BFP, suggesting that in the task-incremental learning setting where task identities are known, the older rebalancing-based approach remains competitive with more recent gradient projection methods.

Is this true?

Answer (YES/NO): YES